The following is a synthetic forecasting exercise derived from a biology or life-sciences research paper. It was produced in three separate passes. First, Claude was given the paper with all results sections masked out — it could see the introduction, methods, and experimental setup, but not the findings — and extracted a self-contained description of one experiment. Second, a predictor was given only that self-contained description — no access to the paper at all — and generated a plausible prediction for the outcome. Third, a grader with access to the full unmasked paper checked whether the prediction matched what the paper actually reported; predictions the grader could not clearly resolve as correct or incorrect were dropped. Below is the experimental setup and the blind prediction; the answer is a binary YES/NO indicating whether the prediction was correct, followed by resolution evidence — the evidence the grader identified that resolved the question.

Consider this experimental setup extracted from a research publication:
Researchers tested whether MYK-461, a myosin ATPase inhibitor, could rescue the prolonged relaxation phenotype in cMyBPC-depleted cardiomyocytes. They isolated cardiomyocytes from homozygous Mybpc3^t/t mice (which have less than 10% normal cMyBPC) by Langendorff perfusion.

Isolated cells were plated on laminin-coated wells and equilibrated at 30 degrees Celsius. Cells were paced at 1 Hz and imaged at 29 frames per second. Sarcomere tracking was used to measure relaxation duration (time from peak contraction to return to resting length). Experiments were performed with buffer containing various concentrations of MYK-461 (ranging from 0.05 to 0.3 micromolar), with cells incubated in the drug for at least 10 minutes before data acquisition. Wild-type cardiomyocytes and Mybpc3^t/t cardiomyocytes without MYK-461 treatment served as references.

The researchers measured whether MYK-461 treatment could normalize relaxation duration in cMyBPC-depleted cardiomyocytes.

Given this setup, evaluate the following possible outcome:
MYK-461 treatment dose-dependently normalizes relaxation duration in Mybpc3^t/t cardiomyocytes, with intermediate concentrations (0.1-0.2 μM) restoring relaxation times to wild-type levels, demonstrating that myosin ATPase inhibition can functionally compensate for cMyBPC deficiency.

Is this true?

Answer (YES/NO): NO